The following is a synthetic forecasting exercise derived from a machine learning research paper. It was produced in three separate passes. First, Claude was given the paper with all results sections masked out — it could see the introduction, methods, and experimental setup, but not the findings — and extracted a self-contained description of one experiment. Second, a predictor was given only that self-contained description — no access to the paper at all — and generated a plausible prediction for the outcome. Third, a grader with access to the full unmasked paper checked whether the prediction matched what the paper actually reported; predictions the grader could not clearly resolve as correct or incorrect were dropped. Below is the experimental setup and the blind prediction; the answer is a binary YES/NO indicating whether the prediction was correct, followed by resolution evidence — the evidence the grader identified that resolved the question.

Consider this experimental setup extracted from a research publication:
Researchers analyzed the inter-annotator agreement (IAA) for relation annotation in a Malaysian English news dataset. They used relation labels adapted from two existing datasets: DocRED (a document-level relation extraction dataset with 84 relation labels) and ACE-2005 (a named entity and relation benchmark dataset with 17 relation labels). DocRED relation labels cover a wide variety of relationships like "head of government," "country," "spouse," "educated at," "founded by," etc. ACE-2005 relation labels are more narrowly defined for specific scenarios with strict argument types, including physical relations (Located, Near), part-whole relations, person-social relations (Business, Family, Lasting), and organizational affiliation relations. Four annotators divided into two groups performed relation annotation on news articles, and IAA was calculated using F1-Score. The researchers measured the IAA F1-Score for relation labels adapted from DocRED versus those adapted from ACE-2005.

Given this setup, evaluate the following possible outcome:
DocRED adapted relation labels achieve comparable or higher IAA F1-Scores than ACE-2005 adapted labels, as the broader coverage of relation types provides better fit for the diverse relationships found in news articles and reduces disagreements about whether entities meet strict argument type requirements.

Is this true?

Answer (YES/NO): YES